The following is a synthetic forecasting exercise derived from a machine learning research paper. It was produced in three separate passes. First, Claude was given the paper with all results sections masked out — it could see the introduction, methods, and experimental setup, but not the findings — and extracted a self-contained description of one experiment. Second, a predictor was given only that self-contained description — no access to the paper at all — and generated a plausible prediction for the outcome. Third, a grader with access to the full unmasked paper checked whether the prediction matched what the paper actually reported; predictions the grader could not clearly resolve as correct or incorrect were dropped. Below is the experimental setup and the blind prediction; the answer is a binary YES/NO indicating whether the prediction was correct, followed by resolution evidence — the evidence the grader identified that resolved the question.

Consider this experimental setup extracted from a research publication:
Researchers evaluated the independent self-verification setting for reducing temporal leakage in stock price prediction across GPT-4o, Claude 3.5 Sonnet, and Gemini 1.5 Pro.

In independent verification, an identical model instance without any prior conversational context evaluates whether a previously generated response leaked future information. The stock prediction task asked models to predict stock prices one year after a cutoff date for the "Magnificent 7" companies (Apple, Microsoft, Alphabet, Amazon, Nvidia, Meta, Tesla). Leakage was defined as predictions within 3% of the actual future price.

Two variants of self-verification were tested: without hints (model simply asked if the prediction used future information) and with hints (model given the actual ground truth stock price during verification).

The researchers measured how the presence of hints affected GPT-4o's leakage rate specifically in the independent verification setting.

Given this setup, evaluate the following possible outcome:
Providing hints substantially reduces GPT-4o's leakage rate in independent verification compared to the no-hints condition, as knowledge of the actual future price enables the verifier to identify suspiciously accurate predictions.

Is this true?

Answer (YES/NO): YES